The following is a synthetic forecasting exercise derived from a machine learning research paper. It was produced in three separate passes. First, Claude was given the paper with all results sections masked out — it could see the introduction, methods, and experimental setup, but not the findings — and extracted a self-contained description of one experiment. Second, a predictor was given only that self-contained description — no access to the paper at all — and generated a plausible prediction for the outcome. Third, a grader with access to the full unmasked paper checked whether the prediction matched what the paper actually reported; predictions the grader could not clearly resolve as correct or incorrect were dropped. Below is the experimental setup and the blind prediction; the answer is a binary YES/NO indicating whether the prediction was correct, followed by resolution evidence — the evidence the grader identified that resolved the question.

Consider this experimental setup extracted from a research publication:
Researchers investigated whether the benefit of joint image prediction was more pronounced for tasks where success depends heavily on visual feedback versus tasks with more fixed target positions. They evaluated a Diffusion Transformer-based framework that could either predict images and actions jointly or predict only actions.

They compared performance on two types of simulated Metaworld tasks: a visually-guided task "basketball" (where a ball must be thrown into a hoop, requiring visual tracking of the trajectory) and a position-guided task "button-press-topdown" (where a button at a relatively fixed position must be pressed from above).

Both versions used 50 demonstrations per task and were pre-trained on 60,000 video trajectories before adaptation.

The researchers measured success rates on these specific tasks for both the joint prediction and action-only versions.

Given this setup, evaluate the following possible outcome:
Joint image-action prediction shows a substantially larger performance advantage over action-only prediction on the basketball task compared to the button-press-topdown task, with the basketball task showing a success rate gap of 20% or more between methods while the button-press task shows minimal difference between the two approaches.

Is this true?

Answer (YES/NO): YES